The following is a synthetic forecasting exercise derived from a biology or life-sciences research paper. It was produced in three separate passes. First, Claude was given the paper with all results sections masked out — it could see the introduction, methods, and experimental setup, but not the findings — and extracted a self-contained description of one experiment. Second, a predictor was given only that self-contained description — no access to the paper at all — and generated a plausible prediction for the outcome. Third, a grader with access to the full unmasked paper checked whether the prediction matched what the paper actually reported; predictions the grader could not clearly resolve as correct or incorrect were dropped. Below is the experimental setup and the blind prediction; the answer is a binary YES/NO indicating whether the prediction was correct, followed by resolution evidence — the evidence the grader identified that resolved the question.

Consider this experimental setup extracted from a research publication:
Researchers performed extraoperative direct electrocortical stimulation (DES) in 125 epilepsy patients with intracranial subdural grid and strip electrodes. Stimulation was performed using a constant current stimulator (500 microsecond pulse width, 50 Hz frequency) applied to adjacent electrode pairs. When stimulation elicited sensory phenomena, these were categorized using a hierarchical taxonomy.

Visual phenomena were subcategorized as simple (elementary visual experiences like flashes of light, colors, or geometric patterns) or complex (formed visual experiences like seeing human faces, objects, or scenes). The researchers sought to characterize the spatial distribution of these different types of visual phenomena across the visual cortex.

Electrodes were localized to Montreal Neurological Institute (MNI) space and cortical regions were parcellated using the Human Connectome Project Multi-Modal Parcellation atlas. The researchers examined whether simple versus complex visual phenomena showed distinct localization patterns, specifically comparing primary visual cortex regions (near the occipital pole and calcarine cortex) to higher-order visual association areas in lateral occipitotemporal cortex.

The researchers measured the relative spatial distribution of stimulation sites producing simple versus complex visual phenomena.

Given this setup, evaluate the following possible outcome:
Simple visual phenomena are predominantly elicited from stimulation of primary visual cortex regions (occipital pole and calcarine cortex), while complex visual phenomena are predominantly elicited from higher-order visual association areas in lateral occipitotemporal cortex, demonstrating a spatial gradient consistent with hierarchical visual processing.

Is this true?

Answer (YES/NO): YES